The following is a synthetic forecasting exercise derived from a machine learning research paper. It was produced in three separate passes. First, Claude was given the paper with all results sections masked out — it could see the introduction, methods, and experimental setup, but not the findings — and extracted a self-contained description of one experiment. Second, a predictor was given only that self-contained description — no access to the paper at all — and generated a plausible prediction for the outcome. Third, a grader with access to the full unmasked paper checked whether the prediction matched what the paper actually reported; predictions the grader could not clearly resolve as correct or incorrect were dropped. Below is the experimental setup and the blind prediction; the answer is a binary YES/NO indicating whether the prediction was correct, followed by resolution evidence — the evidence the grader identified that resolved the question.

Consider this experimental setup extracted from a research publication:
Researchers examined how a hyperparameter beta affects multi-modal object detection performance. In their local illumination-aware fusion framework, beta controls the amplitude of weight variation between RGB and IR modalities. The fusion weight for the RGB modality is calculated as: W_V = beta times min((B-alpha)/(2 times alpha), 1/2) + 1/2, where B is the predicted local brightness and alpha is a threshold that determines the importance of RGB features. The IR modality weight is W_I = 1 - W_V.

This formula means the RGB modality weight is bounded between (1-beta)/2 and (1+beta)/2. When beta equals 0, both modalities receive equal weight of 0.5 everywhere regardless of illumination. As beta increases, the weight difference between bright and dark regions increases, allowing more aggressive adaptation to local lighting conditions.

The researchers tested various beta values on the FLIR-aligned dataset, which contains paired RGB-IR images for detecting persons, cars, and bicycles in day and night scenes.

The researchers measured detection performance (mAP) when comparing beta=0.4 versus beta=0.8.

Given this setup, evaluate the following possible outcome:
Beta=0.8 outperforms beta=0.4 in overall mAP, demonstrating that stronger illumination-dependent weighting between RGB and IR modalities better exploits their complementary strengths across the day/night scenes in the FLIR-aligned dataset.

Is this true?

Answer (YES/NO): NO